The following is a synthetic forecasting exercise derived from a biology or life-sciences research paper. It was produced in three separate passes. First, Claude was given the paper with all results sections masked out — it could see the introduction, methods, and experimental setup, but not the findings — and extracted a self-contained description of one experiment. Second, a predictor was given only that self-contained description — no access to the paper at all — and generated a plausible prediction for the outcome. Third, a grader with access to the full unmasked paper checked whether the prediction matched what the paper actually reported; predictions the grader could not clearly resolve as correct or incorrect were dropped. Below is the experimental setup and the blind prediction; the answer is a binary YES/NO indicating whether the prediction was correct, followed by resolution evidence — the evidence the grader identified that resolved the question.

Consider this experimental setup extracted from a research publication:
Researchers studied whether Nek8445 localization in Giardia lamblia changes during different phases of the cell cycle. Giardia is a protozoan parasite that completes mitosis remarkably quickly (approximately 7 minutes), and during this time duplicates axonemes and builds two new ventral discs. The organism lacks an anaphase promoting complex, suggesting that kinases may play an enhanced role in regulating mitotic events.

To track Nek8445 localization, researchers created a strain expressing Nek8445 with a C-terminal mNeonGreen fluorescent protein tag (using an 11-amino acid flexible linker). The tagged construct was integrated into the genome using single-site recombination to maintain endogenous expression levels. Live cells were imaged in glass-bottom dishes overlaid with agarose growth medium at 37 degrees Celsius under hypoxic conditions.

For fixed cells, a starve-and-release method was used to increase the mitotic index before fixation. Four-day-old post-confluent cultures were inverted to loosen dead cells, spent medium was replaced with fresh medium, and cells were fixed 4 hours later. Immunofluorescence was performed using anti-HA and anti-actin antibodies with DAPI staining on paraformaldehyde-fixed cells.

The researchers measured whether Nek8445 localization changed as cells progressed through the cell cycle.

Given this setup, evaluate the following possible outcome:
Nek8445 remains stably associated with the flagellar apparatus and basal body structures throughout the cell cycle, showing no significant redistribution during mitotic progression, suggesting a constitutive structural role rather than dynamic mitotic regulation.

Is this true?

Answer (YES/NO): NO